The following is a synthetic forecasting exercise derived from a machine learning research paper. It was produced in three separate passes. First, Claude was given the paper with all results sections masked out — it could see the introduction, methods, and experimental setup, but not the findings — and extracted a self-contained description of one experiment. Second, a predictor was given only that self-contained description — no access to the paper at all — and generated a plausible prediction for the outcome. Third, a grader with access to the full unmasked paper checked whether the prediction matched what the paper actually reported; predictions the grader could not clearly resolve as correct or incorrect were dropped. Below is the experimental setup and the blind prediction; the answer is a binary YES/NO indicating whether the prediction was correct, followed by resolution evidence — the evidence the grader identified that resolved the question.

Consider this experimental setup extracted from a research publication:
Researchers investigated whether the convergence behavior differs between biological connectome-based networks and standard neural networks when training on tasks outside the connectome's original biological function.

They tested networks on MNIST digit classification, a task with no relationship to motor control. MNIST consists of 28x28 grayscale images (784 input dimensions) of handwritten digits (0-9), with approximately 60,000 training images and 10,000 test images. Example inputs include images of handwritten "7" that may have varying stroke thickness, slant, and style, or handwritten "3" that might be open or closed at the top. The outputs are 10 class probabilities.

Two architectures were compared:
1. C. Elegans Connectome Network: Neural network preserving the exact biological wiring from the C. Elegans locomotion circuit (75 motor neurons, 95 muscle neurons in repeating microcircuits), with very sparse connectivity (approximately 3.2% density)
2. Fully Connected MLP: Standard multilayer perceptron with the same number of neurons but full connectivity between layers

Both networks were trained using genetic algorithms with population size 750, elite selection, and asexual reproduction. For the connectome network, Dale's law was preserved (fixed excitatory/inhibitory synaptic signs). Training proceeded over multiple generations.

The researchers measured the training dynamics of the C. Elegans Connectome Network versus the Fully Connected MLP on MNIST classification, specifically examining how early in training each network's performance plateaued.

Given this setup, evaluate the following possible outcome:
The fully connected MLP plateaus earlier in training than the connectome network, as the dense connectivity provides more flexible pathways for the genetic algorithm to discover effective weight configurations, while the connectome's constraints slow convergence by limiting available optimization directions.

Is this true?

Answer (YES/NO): NO